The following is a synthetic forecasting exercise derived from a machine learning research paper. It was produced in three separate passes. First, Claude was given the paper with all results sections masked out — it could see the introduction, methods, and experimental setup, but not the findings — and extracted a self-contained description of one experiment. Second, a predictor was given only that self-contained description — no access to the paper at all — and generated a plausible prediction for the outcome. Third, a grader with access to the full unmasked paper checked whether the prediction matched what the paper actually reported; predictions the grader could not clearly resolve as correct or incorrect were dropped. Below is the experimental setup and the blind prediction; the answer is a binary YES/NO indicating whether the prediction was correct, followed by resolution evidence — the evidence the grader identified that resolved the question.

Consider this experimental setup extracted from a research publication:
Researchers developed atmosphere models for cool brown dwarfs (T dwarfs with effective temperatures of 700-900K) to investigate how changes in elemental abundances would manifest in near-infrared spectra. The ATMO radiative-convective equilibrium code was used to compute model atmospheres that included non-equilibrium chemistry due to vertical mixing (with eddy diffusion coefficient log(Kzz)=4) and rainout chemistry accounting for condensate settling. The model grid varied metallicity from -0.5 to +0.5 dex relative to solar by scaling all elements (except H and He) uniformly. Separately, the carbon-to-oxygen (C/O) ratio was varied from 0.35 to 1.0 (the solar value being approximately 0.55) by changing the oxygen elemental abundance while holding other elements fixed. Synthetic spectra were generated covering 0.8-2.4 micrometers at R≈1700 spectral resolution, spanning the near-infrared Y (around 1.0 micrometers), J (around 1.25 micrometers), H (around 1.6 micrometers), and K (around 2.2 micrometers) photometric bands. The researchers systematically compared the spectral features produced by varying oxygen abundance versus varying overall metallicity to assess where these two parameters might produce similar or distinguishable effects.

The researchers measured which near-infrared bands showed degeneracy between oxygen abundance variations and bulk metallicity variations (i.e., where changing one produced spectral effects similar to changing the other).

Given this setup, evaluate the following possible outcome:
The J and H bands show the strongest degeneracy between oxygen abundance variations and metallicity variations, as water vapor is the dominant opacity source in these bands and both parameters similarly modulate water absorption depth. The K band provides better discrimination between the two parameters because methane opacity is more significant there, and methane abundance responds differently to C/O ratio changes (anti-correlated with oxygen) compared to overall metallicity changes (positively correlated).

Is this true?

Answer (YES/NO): NO